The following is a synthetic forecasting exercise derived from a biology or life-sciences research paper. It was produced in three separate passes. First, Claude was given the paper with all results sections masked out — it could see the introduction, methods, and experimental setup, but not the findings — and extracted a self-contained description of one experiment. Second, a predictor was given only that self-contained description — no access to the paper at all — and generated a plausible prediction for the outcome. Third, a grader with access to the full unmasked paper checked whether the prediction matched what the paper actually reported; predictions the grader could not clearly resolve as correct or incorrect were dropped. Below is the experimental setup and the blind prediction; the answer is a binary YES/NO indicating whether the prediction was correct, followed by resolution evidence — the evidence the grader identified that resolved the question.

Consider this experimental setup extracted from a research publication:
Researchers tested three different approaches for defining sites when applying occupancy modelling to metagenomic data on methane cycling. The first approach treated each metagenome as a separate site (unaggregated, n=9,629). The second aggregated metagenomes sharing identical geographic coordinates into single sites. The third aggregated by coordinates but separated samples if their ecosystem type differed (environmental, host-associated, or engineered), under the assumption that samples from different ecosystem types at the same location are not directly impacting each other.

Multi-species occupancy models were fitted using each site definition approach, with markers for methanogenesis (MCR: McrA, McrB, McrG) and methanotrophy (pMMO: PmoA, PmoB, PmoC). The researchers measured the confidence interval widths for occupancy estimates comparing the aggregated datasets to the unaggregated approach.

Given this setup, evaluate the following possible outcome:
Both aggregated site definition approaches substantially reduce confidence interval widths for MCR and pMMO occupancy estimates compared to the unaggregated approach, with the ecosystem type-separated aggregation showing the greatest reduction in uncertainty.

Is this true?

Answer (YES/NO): NO